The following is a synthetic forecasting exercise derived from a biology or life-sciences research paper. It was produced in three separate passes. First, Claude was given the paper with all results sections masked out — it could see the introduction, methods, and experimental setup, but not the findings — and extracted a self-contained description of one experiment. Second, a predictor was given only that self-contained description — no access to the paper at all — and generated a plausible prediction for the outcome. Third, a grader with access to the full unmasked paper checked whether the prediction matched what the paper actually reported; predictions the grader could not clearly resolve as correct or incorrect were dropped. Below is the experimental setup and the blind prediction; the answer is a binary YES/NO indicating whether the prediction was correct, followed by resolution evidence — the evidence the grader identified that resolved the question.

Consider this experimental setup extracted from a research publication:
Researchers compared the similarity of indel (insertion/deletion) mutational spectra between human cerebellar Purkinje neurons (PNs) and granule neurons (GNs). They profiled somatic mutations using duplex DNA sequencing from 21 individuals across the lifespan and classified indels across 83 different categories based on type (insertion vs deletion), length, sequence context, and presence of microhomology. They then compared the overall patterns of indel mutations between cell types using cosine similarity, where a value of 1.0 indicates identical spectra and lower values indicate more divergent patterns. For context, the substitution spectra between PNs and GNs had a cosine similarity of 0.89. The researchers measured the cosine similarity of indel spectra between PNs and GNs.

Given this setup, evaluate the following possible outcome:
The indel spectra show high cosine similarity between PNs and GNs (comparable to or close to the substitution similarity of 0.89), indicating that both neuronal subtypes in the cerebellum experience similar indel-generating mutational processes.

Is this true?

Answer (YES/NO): NO